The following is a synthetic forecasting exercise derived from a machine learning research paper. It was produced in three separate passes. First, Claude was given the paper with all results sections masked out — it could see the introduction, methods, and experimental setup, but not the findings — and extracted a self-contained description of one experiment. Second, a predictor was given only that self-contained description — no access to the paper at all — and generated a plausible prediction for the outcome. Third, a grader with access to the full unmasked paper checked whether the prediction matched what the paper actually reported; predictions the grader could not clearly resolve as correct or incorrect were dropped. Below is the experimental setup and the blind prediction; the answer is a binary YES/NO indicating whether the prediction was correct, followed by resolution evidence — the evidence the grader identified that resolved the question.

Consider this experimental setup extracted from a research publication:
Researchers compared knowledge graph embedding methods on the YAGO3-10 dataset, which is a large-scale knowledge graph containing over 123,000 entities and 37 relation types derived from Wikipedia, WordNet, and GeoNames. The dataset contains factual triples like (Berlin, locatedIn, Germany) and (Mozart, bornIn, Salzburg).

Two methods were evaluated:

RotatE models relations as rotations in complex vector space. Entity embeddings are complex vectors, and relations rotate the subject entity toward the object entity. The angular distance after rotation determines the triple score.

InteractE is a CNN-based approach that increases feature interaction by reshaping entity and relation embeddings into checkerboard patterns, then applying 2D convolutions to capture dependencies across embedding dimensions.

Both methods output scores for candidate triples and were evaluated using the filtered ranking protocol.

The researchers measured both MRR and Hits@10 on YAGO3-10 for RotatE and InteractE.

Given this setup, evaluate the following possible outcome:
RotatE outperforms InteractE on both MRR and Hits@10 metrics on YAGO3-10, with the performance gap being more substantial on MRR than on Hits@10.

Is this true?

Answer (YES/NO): NO